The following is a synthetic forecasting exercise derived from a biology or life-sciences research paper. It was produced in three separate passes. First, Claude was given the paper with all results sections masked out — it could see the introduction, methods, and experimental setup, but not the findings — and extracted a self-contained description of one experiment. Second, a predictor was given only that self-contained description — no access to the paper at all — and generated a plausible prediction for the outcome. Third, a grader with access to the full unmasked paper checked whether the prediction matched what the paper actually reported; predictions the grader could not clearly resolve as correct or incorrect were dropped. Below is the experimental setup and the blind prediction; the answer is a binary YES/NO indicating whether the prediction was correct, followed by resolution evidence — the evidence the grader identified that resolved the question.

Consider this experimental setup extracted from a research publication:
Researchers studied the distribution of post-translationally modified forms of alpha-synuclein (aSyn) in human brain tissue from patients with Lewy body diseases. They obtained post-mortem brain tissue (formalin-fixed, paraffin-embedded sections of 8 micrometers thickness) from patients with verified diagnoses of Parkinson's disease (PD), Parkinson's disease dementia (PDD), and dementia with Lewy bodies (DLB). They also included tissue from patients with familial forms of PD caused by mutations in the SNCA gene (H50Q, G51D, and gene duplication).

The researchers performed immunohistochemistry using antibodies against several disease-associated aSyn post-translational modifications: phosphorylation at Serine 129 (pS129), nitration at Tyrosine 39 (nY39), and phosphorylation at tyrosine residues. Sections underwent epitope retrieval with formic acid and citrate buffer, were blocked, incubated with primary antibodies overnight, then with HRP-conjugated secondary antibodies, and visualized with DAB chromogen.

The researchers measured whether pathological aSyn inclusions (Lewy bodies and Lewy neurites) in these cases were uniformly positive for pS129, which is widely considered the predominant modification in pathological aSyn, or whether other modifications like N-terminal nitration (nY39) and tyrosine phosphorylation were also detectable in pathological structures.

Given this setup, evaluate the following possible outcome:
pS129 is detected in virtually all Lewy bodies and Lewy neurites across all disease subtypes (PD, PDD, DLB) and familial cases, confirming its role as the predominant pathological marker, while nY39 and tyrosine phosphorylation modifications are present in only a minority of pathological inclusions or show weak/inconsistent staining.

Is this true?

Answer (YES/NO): NO